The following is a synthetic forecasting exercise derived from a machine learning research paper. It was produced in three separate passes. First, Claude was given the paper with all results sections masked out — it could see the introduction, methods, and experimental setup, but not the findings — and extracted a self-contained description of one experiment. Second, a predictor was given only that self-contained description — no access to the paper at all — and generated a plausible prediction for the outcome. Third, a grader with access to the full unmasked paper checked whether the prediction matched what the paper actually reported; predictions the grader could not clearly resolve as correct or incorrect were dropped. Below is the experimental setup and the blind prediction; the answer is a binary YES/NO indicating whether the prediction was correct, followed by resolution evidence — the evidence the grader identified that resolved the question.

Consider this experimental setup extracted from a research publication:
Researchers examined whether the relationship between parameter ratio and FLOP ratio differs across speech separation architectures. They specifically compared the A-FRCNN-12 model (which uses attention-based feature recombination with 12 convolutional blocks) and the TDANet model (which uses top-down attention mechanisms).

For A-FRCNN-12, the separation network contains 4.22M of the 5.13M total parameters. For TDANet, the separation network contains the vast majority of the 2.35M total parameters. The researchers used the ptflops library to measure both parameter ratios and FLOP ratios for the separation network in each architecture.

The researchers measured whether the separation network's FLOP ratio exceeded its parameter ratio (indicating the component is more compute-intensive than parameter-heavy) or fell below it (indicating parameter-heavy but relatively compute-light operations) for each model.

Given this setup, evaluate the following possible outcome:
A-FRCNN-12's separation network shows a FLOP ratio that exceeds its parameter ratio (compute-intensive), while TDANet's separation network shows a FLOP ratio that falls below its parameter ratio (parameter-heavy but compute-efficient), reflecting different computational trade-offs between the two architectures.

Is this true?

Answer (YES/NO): YES